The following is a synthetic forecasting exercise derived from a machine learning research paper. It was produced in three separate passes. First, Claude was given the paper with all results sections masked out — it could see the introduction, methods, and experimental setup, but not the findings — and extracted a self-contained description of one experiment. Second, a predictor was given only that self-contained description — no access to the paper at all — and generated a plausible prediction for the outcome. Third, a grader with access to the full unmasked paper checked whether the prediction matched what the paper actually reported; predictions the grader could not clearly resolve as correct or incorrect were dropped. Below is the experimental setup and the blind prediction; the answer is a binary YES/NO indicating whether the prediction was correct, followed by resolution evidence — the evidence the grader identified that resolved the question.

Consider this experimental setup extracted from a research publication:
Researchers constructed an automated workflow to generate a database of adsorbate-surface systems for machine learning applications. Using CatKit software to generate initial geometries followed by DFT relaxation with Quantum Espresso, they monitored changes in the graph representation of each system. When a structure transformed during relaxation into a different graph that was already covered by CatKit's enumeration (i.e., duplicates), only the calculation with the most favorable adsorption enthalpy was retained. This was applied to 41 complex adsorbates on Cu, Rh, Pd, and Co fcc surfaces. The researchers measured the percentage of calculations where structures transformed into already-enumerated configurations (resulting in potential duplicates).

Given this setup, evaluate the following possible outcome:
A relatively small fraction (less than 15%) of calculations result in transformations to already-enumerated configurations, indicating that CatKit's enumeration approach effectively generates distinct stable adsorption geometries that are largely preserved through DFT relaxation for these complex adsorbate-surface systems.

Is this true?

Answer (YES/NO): NO